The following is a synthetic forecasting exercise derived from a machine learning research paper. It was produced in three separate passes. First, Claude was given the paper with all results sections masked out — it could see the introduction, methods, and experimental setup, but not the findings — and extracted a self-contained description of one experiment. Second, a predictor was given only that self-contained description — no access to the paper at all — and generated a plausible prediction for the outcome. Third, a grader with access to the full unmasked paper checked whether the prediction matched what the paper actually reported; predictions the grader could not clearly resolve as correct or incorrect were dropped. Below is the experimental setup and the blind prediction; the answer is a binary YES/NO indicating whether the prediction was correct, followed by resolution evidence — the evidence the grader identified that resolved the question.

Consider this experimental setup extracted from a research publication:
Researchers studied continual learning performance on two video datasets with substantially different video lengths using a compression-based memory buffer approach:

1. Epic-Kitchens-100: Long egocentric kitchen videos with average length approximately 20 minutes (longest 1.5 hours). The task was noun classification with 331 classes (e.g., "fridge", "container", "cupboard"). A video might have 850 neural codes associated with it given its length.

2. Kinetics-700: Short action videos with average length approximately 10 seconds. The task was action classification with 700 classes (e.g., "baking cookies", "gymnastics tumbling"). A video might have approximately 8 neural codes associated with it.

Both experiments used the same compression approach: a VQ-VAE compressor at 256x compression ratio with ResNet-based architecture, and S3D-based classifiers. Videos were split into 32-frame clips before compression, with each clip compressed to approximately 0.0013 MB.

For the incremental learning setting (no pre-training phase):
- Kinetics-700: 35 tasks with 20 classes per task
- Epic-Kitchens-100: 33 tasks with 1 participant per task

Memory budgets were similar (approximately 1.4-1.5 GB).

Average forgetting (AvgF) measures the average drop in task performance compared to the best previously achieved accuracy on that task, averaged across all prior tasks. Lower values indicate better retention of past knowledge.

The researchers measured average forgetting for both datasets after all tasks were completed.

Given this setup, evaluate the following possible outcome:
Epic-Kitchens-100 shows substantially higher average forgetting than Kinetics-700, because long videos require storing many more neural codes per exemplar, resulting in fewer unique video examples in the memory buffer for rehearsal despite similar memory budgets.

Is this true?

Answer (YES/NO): YES